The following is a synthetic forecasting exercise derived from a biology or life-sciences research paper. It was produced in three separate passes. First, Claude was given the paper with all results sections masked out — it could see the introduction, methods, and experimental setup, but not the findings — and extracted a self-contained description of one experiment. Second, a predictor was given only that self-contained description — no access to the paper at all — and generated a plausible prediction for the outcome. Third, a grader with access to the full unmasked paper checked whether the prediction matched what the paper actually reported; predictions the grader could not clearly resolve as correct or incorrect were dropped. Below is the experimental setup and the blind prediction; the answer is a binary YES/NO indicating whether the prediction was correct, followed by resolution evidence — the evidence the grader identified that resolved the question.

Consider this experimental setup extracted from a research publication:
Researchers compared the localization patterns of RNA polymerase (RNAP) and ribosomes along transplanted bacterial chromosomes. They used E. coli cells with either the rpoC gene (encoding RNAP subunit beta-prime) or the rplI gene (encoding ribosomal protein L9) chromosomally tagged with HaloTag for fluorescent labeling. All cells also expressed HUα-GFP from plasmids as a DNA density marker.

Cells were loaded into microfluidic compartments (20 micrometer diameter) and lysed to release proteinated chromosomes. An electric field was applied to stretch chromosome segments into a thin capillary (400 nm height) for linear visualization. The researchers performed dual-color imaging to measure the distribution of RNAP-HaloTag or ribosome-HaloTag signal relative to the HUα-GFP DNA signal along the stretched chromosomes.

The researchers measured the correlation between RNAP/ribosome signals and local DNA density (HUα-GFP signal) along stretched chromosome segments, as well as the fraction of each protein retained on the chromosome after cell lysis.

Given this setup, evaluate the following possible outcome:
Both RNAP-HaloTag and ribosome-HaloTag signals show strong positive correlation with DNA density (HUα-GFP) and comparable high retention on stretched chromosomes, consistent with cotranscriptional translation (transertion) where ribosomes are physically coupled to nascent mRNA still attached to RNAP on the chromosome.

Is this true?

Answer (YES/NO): NO